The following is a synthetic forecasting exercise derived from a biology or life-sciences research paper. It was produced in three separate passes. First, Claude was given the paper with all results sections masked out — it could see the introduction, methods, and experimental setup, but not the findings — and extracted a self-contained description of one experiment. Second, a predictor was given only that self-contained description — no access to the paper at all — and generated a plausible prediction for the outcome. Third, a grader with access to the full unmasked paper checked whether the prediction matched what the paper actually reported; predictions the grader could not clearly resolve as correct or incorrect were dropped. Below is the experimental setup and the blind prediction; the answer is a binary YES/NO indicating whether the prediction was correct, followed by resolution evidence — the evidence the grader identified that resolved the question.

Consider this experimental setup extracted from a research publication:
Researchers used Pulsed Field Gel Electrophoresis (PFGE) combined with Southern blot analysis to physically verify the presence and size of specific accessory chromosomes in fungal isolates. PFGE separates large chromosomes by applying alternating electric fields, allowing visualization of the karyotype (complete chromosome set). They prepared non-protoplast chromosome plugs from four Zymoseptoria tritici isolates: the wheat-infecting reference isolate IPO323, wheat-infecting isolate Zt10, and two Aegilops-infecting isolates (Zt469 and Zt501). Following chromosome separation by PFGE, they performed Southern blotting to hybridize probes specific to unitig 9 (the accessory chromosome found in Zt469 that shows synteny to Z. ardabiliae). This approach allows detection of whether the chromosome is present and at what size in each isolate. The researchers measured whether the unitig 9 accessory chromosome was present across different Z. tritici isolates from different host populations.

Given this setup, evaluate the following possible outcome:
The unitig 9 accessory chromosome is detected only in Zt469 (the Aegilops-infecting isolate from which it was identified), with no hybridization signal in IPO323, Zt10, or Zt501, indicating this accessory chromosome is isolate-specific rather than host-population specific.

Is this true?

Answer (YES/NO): YES